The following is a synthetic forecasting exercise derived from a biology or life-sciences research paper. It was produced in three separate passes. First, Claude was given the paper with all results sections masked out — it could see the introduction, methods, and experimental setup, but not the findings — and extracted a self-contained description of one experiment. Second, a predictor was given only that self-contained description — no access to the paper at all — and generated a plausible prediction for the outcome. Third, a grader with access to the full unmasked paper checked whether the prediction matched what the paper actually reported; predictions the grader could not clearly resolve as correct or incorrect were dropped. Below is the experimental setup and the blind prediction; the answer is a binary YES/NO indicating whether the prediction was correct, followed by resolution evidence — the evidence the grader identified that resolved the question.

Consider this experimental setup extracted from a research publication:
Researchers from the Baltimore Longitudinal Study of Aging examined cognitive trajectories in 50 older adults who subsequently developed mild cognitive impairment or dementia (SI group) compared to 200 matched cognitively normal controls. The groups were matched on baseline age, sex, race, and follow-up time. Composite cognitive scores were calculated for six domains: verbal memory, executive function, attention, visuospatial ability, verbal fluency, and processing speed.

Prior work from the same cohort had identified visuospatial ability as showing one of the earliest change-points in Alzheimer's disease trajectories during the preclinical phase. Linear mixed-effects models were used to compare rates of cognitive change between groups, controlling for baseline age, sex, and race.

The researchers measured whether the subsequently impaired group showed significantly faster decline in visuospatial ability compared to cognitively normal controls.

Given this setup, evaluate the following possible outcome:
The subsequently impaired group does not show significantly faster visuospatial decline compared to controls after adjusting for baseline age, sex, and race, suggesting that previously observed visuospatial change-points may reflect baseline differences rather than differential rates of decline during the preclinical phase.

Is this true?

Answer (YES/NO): YES